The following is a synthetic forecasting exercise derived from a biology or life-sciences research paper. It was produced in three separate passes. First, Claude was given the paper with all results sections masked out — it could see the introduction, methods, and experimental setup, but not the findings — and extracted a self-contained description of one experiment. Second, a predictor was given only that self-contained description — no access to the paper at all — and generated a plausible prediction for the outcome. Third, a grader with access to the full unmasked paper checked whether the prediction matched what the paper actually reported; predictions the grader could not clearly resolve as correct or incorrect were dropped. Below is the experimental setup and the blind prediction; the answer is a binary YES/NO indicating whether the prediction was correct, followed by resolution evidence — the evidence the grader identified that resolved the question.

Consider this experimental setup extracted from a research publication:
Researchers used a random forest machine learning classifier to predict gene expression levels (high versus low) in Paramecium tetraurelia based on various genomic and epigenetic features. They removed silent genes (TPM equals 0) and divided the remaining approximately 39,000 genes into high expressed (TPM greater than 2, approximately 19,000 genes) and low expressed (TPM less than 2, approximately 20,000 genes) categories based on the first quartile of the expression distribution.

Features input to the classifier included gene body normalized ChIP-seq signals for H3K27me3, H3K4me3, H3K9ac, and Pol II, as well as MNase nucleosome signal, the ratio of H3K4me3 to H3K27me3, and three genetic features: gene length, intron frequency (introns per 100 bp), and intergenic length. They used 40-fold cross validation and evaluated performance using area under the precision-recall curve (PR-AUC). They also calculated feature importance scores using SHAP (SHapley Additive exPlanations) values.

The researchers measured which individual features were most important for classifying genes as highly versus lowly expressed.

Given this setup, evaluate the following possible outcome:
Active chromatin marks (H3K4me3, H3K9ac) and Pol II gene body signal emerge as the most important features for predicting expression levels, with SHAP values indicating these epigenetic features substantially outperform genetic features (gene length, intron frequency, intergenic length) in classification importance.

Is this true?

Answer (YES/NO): NO